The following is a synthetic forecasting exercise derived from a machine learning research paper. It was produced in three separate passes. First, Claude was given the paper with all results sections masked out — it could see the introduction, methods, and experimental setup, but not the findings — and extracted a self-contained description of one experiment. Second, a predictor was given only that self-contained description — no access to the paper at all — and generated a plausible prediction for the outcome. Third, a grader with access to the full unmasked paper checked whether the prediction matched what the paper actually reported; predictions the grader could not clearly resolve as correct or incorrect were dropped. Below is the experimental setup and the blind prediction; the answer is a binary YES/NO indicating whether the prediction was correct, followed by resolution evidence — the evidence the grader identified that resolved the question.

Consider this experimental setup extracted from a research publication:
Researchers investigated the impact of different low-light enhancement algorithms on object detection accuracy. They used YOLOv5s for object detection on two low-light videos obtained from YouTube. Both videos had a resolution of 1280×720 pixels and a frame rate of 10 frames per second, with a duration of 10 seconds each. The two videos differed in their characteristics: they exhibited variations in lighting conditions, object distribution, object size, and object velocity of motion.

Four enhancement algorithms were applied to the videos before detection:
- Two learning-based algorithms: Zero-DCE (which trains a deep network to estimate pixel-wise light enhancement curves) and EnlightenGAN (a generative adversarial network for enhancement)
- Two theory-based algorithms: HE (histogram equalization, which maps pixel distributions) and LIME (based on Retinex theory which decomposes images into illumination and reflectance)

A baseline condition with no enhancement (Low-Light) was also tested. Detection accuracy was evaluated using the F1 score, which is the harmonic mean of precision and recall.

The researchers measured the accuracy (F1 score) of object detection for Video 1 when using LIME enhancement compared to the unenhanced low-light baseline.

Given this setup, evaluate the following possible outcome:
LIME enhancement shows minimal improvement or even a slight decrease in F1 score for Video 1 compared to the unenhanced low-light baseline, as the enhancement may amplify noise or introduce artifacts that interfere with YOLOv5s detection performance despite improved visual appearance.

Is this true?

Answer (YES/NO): NO